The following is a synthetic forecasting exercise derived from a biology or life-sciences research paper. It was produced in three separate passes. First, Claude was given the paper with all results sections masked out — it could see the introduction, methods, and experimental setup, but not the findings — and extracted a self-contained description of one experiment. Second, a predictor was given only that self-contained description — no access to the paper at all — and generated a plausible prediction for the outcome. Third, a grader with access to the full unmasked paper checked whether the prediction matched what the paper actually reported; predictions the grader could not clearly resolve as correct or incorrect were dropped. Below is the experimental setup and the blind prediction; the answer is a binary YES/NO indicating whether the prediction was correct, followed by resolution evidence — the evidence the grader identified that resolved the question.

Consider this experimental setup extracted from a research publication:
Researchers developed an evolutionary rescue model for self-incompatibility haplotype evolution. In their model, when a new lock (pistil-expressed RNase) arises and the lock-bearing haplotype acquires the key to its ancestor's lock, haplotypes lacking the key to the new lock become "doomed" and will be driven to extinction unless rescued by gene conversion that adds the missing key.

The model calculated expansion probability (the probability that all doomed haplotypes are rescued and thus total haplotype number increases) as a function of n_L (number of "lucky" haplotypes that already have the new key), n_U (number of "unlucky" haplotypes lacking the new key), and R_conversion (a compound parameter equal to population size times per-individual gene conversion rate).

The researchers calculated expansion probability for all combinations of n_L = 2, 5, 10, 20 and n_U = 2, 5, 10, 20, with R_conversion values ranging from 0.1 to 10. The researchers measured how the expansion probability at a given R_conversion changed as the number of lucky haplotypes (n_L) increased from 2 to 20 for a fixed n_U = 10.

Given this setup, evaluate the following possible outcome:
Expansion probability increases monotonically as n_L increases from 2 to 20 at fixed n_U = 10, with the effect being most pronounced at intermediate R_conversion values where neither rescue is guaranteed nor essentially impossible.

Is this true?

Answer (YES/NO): NO